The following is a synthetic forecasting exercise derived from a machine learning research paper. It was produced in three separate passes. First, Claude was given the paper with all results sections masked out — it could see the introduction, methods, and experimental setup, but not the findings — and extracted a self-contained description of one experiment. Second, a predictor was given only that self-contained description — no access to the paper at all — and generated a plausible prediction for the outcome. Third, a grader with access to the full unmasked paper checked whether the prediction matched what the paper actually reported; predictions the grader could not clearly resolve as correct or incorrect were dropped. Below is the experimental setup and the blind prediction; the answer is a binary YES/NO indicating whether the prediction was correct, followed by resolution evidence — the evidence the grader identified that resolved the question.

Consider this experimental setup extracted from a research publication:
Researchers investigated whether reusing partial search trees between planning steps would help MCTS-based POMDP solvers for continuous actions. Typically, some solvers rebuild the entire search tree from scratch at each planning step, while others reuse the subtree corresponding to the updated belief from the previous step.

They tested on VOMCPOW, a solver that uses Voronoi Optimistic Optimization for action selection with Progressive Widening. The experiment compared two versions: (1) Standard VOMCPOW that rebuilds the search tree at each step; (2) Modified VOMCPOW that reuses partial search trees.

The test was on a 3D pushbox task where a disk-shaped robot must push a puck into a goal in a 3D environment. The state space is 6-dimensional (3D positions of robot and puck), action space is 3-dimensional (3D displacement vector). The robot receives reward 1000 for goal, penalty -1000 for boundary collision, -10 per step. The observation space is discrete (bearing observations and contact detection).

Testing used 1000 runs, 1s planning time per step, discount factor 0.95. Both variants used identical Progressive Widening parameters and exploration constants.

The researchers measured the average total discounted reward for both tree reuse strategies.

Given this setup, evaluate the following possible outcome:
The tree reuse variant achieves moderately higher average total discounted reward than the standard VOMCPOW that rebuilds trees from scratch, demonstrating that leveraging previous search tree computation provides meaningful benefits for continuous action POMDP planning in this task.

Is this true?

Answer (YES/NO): NO